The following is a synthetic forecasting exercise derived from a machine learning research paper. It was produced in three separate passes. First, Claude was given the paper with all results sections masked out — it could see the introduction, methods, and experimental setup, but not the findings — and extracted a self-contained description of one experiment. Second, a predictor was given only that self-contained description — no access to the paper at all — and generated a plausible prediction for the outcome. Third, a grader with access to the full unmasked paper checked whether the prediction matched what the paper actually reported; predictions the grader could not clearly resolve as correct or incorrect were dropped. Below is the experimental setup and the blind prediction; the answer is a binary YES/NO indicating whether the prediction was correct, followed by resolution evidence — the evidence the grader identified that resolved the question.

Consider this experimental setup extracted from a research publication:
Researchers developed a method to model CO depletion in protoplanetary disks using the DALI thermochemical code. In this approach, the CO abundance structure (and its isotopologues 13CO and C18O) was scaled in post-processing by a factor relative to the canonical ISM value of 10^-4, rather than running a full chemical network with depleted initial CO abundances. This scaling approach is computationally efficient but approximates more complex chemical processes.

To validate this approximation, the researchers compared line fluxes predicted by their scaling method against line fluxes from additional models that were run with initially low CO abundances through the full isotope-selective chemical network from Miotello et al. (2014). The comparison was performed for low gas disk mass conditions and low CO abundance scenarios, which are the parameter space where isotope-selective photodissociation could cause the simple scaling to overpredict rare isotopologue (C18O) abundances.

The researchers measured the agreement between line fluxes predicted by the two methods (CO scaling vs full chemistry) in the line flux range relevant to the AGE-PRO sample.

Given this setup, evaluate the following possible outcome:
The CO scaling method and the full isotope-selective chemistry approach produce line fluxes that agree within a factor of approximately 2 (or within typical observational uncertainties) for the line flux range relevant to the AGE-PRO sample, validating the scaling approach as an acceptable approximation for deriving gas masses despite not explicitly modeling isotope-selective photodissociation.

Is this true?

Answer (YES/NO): YES